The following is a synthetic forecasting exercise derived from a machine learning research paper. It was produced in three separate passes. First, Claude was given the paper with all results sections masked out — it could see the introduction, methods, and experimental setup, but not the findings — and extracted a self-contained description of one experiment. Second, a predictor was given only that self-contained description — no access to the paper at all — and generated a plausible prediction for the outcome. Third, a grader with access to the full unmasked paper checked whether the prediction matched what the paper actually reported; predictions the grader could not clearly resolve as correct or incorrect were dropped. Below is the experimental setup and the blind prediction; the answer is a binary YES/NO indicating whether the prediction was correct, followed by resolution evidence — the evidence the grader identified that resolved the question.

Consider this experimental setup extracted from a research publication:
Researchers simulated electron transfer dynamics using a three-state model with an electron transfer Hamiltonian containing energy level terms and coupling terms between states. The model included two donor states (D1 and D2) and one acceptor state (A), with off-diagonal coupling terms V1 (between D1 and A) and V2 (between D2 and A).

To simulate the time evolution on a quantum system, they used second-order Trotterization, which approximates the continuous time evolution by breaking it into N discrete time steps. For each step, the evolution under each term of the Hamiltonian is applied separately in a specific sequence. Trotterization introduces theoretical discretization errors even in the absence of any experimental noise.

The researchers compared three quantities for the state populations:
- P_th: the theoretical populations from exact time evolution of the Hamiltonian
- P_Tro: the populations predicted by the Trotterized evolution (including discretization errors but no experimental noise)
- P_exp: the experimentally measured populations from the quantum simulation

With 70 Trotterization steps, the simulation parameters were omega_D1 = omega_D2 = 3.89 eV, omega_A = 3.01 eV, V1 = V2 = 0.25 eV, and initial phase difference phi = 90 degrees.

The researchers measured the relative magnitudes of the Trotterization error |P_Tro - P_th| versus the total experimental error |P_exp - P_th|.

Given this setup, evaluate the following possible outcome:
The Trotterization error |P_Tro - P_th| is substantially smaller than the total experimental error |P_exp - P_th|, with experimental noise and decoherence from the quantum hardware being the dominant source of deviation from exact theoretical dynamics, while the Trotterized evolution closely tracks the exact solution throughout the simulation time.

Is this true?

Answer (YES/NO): YES